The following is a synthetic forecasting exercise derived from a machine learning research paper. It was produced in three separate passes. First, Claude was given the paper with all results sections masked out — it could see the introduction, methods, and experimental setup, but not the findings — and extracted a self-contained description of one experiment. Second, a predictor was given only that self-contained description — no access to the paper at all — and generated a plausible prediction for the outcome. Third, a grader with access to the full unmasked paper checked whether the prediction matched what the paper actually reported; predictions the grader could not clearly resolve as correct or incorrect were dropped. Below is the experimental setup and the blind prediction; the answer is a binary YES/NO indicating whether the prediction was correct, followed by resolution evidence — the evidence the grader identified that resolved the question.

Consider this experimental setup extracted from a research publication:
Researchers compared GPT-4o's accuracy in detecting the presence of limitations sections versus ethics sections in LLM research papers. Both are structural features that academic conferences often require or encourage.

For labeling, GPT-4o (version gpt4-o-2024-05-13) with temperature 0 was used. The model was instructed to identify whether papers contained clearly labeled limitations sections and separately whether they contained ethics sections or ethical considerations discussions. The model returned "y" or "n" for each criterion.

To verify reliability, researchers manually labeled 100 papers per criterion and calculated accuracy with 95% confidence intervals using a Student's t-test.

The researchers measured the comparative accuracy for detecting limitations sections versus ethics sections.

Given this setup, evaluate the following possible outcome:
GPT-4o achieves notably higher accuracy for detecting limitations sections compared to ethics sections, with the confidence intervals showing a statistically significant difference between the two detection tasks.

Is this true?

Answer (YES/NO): NO